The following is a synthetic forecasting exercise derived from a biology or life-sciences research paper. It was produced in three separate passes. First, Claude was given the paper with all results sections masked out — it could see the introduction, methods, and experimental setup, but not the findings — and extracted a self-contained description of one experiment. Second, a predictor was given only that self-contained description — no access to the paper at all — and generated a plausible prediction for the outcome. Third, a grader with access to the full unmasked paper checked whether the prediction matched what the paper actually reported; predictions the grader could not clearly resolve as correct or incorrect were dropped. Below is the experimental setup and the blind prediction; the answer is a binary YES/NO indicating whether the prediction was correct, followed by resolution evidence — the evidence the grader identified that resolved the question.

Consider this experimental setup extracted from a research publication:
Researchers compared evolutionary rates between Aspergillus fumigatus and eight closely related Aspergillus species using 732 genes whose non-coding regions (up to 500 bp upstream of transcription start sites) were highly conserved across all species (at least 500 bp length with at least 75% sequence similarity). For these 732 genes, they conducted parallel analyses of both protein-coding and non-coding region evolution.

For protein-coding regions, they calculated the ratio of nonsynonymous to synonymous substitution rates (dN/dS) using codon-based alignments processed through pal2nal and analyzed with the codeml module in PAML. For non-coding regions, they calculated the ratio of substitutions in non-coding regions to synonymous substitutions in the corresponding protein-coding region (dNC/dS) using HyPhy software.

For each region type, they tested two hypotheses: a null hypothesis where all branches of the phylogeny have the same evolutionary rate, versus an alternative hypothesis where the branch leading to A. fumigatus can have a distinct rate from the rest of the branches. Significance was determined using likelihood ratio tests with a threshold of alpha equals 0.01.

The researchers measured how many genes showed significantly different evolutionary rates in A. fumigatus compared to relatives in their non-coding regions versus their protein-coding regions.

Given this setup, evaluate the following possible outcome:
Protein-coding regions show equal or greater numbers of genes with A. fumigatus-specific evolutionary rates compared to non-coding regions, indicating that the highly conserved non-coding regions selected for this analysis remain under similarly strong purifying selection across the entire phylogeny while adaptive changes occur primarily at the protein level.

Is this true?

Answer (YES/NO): NO